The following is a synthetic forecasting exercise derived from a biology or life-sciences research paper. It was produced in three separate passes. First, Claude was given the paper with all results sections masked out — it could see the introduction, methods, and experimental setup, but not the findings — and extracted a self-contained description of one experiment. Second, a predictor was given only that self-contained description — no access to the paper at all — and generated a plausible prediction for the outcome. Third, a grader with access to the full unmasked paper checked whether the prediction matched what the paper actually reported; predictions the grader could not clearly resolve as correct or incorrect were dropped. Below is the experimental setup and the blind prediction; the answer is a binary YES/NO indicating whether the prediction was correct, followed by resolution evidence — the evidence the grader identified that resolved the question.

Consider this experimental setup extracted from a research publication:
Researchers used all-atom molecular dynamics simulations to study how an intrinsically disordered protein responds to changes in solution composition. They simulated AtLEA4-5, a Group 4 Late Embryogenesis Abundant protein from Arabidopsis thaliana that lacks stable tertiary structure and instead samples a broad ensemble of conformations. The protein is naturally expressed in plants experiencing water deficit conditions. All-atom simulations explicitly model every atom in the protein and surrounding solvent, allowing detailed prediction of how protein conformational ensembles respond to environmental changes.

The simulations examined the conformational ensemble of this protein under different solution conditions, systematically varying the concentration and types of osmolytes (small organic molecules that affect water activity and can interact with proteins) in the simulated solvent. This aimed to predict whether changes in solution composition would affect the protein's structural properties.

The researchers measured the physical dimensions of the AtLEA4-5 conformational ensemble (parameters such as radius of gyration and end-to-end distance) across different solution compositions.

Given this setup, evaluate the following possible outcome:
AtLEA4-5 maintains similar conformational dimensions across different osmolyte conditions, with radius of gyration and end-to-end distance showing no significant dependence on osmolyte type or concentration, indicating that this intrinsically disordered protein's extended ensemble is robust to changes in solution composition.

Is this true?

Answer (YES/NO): NO